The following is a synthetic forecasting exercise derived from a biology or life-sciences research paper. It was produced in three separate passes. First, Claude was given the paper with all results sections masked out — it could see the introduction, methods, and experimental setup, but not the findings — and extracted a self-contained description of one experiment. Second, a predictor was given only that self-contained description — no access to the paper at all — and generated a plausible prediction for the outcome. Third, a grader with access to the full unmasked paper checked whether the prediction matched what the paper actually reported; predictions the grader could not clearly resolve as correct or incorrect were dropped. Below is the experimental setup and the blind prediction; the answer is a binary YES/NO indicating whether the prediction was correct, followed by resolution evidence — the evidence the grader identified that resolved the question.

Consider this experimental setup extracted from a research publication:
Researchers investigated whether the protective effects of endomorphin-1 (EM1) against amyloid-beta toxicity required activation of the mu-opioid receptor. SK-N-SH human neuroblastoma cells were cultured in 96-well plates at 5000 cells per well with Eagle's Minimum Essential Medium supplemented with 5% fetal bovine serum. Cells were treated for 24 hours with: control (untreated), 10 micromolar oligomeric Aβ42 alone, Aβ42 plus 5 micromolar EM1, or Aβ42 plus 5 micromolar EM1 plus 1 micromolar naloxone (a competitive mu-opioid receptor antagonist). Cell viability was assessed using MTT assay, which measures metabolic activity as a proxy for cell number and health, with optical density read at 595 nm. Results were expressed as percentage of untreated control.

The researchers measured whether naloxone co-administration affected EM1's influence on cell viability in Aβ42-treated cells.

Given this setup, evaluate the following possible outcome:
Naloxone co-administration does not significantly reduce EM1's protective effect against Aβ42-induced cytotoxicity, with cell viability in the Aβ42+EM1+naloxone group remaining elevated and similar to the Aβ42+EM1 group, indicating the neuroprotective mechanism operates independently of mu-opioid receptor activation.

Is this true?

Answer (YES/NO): NO